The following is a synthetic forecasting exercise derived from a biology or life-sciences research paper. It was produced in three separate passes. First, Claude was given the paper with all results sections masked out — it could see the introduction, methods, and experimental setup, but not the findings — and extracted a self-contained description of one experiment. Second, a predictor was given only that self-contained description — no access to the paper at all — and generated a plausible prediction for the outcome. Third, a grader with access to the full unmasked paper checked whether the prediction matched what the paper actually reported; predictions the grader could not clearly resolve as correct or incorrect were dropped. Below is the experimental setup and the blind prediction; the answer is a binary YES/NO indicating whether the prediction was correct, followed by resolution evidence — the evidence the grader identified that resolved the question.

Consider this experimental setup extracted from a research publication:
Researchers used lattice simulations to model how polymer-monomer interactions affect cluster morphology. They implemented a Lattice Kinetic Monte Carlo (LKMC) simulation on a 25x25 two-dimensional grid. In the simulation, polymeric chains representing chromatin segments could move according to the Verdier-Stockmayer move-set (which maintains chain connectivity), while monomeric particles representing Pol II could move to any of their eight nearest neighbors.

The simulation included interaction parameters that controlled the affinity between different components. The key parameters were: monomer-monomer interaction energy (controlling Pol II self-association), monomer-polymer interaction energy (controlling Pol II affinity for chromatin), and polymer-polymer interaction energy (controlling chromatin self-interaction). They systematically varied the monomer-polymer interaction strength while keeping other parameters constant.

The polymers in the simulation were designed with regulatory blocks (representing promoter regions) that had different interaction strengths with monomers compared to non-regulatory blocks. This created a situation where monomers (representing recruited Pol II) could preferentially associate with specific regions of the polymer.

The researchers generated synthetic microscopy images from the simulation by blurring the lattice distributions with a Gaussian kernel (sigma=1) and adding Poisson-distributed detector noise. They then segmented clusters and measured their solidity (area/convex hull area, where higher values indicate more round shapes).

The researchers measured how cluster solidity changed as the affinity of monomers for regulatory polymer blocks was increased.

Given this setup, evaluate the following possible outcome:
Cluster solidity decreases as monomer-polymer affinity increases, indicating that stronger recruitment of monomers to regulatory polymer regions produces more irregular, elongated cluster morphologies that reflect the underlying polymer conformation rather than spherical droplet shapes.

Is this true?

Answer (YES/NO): NO